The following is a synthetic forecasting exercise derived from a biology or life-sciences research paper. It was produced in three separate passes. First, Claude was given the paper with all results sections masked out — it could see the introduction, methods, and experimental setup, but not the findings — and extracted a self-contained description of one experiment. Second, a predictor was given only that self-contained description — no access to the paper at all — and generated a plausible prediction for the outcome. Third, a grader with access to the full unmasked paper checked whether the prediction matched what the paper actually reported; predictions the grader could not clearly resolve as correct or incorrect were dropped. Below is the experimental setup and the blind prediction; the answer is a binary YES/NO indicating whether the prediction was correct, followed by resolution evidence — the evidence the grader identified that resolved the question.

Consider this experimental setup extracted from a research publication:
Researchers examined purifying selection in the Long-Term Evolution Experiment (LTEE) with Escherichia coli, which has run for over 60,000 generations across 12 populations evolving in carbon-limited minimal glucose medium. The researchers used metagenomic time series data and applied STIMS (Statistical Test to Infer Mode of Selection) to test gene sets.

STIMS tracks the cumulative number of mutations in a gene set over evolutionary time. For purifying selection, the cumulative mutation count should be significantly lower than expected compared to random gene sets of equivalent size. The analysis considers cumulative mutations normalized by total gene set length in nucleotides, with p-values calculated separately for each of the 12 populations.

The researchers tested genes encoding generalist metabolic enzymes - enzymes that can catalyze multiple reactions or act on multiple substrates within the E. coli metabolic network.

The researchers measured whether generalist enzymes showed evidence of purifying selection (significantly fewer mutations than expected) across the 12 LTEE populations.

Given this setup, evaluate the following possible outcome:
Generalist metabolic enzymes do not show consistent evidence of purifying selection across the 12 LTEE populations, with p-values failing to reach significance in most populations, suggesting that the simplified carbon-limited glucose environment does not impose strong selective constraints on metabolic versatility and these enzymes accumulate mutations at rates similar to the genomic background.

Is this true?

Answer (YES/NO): YES